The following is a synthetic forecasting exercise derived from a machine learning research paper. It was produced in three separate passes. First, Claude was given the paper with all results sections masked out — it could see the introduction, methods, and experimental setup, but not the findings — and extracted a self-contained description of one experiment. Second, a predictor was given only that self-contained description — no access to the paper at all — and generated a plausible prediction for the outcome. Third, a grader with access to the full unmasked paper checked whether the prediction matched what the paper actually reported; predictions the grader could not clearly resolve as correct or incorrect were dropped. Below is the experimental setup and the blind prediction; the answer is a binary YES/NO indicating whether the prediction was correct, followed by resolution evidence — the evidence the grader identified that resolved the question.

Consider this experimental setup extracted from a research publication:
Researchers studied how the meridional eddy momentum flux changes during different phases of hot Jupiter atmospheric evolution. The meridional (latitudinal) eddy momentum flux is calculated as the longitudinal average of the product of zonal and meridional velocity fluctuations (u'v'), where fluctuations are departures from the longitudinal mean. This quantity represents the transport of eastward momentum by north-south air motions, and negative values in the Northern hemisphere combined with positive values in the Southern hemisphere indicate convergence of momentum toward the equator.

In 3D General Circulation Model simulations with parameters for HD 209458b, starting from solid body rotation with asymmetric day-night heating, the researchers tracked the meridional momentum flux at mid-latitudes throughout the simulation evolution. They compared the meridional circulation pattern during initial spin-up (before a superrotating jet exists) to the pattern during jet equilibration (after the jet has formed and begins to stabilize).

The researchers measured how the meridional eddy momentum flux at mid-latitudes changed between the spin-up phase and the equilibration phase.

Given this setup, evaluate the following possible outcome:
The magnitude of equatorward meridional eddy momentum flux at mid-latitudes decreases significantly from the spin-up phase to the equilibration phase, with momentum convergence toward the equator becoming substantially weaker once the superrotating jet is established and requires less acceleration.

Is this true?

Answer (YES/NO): NO